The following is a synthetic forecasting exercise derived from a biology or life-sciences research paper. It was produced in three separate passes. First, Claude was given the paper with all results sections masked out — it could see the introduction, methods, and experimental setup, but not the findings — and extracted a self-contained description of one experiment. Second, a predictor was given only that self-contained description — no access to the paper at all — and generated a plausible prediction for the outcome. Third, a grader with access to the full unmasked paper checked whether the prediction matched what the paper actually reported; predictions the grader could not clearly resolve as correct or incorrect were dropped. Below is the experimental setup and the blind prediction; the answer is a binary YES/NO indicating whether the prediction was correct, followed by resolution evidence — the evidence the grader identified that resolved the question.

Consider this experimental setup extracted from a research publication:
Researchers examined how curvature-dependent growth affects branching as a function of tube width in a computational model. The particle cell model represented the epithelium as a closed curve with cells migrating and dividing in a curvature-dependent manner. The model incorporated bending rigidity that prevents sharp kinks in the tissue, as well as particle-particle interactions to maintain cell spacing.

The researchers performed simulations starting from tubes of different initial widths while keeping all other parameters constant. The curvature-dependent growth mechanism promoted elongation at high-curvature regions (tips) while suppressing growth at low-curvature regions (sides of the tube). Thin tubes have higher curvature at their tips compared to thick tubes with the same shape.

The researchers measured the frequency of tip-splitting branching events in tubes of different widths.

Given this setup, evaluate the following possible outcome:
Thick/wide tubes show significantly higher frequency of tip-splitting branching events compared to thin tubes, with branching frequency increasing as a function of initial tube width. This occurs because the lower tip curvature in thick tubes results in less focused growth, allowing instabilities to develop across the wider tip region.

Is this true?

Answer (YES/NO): NO